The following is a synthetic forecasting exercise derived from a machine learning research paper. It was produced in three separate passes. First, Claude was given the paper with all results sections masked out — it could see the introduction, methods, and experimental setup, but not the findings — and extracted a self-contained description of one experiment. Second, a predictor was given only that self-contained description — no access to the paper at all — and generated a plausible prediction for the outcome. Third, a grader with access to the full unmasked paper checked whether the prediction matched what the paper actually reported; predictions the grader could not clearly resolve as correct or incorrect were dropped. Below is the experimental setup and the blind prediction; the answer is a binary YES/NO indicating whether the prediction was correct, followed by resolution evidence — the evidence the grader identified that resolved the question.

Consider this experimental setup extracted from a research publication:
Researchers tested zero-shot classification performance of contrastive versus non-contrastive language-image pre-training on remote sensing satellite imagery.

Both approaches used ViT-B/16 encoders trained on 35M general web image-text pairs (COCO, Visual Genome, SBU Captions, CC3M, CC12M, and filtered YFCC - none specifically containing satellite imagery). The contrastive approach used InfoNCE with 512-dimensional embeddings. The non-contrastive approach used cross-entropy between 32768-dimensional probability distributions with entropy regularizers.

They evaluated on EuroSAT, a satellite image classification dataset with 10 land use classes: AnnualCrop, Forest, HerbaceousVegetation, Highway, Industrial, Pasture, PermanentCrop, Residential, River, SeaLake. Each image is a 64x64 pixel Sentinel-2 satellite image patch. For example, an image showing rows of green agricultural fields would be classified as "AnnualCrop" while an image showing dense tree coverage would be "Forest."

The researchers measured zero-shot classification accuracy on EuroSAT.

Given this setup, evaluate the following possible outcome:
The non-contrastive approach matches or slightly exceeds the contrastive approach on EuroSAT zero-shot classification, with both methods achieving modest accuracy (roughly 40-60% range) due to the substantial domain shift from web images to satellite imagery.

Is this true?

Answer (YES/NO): NO